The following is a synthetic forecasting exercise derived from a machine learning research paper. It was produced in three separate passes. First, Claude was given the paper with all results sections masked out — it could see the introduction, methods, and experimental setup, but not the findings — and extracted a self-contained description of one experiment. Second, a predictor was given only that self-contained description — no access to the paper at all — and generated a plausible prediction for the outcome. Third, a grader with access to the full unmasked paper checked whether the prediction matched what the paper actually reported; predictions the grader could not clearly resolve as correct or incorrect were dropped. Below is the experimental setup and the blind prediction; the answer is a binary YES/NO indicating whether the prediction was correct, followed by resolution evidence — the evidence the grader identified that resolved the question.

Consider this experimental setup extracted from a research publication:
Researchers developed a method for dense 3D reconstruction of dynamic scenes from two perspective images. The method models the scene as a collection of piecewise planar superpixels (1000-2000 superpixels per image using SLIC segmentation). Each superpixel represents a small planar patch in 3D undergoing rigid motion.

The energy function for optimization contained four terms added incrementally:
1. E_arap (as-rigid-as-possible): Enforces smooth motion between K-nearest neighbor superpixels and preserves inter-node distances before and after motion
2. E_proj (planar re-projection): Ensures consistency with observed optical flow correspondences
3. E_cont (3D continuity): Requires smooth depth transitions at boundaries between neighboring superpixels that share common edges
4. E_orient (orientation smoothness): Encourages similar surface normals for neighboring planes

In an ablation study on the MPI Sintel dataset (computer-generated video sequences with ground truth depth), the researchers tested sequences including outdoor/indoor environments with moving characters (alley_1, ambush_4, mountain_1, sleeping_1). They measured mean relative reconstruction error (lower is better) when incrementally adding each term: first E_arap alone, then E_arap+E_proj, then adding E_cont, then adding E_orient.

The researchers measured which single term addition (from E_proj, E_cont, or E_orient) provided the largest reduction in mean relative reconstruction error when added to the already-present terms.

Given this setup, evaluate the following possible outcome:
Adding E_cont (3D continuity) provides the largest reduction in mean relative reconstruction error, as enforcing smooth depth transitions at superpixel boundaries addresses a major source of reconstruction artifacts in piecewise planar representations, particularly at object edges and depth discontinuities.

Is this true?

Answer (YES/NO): YES